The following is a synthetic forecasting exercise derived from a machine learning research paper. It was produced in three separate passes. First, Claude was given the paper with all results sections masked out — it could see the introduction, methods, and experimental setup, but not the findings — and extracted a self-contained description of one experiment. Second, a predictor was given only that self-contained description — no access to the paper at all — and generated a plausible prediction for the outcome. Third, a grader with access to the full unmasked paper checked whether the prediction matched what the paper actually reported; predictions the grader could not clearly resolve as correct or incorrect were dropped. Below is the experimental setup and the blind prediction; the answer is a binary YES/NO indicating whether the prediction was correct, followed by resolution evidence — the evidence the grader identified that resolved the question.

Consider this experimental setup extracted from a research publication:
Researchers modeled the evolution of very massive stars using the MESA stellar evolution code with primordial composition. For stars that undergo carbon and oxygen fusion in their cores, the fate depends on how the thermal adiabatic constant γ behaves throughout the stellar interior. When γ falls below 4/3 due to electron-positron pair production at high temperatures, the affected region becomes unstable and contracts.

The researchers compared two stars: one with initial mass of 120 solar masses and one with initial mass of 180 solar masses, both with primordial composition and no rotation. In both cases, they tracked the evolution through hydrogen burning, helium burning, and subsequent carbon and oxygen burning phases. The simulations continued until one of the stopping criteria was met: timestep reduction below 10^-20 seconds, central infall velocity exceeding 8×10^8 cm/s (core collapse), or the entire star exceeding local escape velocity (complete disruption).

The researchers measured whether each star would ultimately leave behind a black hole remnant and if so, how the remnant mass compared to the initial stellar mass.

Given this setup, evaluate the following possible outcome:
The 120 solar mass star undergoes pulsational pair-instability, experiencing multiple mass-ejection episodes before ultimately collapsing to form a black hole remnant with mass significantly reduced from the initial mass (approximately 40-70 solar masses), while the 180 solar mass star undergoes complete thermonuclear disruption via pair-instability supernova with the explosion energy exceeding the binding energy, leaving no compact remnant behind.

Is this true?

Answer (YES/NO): YES